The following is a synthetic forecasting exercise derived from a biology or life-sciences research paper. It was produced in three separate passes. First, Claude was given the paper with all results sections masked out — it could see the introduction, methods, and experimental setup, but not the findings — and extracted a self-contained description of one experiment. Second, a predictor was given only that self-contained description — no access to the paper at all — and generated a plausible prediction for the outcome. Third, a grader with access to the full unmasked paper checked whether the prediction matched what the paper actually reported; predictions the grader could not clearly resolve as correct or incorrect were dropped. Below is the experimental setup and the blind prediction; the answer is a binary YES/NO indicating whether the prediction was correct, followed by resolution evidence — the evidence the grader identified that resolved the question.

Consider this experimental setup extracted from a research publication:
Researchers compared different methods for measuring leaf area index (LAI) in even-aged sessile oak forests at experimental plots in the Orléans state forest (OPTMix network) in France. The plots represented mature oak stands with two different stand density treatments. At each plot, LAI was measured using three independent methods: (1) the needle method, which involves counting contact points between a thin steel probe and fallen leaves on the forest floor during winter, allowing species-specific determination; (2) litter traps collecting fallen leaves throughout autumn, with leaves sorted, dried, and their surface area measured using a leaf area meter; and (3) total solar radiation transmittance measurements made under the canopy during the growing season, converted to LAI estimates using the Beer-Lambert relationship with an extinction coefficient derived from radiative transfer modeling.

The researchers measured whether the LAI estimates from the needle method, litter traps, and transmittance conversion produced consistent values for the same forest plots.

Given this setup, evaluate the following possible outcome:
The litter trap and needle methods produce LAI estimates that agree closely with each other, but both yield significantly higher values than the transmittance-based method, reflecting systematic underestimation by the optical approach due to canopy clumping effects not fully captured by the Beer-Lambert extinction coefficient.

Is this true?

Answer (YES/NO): NO